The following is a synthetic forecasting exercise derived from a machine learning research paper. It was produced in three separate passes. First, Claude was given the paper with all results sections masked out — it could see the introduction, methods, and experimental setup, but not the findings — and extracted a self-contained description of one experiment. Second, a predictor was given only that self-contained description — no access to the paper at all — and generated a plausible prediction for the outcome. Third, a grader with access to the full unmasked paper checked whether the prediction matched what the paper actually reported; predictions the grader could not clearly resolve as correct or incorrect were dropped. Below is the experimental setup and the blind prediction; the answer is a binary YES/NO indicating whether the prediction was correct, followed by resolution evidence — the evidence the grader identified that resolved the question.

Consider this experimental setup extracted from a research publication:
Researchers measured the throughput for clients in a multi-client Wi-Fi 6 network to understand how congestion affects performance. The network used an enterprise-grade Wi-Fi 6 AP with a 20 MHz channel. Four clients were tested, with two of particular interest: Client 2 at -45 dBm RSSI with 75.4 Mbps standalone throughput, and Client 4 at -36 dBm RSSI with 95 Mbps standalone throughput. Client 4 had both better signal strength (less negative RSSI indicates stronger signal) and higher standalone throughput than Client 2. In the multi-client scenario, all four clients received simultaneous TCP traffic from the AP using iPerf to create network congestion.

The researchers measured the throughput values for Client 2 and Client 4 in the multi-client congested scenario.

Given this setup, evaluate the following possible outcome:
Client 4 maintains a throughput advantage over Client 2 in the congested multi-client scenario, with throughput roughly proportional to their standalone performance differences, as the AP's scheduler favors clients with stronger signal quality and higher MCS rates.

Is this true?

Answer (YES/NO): NO